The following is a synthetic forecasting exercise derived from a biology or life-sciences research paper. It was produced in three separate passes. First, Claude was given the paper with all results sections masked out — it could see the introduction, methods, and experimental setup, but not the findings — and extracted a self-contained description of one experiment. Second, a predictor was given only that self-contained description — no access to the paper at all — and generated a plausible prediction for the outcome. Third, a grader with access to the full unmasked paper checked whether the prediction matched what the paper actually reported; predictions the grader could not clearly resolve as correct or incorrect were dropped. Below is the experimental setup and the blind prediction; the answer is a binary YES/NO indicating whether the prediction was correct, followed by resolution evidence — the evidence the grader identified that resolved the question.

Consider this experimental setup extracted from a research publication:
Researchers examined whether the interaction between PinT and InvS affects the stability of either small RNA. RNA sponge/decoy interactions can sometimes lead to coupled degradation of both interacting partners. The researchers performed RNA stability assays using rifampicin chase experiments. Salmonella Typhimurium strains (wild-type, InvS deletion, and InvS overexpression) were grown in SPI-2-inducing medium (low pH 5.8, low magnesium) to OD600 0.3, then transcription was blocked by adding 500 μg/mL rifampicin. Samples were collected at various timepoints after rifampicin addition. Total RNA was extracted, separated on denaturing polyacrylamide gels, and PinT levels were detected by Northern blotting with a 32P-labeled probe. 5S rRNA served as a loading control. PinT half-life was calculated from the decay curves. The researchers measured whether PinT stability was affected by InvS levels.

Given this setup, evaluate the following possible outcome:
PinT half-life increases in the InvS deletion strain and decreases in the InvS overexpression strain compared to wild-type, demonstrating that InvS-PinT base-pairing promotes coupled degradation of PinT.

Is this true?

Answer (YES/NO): NO